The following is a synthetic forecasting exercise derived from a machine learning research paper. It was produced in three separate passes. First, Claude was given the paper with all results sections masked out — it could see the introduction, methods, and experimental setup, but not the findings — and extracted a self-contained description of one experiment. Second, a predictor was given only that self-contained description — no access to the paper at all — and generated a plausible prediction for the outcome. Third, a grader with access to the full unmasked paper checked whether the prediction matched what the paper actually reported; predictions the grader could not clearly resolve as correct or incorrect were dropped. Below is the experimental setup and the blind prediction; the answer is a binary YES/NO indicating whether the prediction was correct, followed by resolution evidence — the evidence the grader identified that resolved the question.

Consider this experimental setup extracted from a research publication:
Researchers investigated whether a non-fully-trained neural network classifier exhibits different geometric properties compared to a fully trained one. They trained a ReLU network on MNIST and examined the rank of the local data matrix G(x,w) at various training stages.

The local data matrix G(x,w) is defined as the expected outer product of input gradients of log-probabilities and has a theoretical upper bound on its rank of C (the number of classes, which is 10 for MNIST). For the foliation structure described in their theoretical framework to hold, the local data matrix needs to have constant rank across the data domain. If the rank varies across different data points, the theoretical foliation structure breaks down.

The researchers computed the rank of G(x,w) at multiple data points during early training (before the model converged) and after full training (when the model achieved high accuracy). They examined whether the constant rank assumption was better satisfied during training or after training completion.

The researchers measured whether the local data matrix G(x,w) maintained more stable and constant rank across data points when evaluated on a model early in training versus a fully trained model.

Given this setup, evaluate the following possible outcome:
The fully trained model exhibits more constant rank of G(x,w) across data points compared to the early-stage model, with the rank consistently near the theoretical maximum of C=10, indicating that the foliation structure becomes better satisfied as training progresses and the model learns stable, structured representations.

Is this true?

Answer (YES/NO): NO